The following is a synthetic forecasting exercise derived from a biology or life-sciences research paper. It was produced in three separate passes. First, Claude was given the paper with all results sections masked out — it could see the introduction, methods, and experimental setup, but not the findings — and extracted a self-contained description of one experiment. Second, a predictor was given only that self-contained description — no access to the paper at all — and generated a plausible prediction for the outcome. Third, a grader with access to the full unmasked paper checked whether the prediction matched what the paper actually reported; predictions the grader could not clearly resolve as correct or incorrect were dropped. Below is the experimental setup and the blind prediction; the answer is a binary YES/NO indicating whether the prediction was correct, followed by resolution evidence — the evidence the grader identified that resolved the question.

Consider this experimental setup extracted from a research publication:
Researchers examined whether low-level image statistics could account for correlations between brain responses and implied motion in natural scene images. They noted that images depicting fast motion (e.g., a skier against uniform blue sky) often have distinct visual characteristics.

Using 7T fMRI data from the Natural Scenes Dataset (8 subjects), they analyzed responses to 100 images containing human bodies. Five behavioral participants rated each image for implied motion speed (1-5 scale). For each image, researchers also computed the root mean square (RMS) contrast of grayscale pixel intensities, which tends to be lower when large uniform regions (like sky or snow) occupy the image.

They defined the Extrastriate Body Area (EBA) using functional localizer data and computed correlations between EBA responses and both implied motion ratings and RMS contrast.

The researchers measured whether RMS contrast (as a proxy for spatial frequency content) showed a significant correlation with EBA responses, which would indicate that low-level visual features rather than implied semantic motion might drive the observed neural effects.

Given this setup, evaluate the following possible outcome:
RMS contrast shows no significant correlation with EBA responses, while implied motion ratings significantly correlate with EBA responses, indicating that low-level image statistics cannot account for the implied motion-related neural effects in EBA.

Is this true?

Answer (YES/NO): YES